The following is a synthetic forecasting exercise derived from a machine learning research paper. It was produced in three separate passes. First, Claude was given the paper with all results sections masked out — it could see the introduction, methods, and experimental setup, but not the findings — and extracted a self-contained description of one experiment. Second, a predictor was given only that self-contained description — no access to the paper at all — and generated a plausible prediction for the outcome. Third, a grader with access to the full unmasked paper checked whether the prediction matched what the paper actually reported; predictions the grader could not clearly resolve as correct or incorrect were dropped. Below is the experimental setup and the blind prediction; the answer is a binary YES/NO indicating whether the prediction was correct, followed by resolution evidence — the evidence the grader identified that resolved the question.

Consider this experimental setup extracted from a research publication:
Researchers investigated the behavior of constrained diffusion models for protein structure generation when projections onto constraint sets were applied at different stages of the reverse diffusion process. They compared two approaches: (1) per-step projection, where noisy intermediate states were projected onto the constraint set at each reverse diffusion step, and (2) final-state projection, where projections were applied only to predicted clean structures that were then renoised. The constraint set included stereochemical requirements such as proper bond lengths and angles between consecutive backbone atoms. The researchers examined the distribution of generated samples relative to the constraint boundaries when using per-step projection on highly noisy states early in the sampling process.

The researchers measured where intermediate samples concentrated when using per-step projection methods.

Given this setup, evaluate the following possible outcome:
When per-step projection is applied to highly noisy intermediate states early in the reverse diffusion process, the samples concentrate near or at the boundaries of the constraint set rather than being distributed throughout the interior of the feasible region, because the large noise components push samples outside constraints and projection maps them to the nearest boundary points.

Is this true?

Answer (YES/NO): YES